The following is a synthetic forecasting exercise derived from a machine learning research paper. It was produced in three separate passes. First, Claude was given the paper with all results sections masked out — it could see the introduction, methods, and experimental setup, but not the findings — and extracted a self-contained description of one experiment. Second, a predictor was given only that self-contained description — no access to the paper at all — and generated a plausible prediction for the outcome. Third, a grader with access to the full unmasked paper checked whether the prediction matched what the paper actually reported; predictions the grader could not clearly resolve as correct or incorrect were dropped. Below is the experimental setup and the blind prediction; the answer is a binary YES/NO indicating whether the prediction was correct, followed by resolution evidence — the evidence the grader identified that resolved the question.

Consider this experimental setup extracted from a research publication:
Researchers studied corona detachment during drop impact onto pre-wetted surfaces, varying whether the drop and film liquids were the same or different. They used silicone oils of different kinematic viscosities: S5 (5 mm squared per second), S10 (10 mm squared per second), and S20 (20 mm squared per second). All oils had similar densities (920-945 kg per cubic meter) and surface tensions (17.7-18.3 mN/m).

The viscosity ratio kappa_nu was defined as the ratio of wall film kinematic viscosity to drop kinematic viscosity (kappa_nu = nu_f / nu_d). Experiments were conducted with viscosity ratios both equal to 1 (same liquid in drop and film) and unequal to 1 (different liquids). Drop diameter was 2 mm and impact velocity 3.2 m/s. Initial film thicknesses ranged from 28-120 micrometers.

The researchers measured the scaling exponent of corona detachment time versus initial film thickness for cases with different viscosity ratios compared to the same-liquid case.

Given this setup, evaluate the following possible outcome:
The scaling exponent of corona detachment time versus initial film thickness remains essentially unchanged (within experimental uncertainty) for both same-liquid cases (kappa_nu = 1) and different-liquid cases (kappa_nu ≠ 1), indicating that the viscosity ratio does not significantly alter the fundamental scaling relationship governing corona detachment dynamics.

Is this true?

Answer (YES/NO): NO